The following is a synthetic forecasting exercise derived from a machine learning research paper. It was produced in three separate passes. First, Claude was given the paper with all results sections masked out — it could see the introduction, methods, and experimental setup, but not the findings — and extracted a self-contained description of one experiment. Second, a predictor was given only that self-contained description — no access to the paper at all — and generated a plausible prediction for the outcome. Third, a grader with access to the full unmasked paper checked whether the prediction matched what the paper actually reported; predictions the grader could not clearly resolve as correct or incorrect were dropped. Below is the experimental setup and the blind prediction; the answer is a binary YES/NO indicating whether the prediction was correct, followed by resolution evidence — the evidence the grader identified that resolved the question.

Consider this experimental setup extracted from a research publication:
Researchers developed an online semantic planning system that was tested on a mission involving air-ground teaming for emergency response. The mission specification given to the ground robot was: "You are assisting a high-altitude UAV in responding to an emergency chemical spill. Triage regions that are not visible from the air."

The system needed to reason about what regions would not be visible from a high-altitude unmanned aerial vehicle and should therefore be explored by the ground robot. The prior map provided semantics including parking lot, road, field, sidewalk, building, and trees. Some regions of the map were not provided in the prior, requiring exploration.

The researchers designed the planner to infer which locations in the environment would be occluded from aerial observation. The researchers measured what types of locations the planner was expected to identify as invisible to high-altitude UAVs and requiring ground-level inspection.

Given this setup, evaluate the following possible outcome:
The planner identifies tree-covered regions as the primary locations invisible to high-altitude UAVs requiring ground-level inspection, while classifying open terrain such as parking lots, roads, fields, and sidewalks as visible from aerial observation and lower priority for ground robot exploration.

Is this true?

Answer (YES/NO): NO